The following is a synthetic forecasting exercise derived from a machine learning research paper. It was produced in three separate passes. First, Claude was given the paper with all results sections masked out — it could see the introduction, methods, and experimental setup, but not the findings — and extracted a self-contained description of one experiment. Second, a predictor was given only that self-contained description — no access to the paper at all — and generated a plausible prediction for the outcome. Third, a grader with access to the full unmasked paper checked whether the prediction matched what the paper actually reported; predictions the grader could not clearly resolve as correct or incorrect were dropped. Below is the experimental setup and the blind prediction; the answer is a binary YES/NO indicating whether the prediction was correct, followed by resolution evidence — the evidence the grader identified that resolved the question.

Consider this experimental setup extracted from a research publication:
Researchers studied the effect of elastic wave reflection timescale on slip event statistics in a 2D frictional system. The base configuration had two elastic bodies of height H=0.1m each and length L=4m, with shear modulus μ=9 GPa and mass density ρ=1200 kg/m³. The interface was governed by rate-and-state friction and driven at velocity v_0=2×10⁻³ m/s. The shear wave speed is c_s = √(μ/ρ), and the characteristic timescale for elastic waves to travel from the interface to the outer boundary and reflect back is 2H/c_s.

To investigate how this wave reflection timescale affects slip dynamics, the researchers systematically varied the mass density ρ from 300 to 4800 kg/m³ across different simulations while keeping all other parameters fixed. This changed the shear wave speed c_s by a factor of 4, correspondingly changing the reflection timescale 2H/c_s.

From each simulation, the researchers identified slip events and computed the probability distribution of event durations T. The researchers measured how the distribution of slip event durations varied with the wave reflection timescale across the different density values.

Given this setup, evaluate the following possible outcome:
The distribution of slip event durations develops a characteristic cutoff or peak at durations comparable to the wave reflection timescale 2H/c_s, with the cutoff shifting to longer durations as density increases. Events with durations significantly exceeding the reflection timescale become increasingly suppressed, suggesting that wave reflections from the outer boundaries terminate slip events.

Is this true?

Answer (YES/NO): YES